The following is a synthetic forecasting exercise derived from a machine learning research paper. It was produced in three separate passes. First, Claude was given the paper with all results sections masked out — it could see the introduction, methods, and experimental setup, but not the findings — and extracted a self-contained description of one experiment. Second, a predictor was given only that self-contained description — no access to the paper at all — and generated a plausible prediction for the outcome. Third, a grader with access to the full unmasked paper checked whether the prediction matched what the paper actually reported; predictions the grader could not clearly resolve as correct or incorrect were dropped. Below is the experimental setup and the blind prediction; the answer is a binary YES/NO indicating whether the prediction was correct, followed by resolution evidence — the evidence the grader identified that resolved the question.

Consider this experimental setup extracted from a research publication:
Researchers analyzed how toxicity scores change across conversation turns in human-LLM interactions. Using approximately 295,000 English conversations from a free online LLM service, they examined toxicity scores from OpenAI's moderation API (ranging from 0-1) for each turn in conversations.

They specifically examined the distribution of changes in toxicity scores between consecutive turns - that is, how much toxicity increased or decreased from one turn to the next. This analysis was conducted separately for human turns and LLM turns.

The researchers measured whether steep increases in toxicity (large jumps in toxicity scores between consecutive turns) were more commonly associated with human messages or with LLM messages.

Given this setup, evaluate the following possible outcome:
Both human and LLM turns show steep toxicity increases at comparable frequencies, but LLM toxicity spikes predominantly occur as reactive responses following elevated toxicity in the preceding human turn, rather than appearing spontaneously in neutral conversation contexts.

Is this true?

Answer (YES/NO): NO